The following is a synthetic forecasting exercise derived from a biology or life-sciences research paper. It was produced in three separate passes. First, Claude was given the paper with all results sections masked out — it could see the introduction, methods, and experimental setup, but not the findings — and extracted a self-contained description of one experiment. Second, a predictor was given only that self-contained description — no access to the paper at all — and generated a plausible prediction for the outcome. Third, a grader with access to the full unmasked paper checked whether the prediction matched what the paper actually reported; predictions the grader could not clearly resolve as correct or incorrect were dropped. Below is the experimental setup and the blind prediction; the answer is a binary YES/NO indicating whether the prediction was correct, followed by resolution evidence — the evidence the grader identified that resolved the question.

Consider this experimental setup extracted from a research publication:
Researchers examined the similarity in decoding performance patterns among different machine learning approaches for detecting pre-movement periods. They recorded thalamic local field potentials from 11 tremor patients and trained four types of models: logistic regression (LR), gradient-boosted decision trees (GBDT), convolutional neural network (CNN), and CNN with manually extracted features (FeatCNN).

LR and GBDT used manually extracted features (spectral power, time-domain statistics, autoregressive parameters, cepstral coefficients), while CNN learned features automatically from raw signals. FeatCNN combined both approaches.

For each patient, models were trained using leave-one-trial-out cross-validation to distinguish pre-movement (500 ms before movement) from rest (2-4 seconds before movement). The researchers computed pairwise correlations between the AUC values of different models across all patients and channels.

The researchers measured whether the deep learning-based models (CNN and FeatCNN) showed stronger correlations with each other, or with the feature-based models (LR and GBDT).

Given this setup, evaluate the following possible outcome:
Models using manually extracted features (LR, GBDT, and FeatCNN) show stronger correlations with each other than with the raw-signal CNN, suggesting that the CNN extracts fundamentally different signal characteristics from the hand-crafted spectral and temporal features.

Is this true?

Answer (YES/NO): NO